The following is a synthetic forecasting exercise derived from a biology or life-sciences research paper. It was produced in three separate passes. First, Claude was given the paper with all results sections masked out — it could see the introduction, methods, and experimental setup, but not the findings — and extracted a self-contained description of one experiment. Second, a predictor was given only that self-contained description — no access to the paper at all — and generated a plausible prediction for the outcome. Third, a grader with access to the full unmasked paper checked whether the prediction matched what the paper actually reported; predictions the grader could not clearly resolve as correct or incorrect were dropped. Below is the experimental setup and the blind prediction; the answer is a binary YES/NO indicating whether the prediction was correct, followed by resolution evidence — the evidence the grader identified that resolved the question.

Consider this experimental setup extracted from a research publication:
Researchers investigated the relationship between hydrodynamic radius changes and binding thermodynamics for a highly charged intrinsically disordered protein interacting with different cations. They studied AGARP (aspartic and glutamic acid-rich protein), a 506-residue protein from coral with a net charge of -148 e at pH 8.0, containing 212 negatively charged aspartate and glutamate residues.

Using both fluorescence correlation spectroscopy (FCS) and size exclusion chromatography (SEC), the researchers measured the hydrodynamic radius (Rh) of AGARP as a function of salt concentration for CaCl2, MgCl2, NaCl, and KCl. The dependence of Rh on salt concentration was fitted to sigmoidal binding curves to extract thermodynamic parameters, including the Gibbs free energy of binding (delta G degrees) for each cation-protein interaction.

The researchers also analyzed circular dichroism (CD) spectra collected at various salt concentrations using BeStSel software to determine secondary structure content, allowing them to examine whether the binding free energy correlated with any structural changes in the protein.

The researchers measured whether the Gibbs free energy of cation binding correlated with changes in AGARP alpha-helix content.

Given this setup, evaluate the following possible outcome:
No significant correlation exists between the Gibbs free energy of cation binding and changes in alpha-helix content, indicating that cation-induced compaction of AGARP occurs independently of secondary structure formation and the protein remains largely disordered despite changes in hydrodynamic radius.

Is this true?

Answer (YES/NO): YES